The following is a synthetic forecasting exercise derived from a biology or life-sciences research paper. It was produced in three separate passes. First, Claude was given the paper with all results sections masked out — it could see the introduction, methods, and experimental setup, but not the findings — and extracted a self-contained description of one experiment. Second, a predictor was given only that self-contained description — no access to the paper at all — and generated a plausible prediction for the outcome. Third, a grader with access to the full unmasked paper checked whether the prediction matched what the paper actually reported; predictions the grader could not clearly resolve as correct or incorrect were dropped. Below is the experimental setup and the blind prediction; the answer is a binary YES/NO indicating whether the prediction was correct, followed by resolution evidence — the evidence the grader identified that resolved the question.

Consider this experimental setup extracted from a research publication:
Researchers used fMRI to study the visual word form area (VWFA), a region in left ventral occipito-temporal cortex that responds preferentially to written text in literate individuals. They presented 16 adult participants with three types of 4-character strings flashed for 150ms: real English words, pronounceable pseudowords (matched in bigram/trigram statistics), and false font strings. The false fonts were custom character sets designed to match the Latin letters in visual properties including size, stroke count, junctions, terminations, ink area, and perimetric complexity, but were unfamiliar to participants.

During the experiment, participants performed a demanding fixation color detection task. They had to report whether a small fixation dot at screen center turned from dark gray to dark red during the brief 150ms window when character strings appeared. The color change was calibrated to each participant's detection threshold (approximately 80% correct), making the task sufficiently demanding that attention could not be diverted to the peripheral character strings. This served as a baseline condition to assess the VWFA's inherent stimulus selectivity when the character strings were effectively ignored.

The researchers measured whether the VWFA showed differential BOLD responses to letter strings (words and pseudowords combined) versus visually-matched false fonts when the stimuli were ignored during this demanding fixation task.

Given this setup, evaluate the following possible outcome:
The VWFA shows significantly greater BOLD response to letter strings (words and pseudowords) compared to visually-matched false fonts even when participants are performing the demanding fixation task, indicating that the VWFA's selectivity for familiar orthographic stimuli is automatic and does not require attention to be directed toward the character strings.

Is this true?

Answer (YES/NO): YES